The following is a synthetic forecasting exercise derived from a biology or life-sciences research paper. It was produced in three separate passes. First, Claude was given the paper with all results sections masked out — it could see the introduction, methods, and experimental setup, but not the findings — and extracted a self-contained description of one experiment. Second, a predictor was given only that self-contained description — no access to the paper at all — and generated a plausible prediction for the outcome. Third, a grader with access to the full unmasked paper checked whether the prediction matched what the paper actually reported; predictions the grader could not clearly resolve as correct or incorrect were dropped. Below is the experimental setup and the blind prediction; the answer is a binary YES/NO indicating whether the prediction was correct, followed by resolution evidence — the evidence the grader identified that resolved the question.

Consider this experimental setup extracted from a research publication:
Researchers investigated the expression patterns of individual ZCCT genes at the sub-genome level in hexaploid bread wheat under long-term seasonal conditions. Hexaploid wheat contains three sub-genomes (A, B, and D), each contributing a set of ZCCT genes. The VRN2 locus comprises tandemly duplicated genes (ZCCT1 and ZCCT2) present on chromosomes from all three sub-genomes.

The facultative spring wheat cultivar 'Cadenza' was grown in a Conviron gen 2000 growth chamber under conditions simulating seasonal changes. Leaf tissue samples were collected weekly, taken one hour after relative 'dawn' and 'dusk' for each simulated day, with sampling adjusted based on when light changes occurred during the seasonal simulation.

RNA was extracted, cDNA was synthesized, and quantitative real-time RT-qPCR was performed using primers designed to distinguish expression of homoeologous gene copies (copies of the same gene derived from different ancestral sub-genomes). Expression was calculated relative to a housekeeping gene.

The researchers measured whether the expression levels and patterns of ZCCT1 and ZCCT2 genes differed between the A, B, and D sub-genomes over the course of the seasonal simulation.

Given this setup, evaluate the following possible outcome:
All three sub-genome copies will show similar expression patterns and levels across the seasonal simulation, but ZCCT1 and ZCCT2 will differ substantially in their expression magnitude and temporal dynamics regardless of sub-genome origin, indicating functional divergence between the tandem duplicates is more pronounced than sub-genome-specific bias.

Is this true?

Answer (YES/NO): NO